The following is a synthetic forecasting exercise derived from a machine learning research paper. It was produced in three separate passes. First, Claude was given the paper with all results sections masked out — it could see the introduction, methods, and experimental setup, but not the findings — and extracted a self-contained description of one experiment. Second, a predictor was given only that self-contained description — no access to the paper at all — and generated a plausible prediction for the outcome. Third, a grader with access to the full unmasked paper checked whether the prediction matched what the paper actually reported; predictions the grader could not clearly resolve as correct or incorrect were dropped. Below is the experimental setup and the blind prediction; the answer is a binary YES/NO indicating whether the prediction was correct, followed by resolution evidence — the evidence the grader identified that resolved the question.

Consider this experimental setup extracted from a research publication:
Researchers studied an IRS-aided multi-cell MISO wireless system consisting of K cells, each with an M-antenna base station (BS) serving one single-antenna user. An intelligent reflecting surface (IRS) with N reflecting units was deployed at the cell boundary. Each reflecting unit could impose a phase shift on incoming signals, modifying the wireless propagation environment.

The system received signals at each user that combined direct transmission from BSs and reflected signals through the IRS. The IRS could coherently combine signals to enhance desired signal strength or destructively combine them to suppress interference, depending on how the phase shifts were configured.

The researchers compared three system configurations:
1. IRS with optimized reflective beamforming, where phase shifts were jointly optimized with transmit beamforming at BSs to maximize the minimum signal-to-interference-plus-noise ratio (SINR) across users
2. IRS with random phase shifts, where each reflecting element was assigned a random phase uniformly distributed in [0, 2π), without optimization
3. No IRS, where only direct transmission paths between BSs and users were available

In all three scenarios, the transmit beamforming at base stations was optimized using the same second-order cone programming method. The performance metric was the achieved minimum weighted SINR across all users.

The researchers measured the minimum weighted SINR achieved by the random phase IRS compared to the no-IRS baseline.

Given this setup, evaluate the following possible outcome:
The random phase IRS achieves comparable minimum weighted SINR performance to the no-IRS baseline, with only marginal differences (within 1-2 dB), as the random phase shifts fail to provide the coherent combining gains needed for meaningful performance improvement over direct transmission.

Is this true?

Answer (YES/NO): YES